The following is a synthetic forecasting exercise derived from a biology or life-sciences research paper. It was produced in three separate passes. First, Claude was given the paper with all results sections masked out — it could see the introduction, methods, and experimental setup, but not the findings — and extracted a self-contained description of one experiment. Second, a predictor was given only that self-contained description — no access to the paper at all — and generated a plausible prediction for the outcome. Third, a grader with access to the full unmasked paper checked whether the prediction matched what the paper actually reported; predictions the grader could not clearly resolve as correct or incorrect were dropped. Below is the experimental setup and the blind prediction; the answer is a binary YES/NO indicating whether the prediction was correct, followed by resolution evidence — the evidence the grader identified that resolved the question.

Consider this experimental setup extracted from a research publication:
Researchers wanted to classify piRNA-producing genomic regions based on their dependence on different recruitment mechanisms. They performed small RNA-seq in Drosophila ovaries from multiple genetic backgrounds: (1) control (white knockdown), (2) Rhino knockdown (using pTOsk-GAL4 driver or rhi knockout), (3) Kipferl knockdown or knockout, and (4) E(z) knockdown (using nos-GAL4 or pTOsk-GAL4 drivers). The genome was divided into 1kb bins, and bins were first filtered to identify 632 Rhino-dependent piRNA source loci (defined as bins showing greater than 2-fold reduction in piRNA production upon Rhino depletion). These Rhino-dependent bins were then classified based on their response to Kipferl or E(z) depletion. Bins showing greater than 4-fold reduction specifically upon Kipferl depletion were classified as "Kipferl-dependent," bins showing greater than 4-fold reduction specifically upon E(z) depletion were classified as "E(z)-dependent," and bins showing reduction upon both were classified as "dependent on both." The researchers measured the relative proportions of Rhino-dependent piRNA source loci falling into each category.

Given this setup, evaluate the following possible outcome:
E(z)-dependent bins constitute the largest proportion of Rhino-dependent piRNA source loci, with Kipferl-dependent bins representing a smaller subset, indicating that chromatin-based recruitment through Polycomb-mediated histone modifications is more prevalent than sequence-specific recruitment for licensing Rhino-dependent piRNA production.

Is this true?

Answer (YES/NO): NO